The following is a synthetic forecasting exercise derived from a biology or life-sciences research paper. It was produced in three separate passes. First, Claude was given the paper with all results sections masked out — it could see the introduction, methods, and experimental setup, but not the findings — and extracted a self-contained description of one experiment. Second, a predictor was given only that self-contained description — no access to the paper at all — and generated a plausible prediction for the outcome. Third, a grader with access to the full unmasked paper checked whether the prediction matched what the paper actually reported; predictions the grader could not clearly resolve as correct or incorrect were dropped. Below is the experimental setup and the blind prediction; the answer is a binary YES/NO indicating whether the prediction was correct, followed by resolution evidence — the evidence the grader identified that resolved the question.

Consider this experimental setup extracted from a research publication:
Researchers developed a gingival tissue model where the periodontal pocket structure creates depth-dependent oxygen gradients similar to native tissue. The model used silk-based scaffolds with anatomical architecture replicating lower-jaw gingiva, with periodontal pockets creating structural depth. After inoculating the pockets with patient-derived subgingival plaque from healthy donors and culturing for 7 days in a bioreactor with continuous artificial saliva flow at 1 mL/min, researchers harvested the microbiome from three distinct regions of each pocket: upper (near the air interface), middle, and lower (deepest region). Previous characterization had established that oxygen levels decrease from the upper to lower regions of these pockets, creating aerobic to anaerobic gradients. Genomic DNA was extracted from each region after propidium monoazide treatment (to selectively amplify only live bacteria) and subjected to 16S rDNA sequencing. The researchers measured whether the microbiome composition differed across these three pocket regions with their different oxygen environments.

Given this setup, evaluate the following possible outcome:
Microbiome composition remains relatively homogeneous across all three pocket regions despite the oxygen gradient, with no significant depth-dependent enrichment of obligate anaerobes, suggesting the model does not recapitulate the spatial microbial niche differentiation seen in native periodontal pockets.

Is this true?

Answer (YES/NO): NO